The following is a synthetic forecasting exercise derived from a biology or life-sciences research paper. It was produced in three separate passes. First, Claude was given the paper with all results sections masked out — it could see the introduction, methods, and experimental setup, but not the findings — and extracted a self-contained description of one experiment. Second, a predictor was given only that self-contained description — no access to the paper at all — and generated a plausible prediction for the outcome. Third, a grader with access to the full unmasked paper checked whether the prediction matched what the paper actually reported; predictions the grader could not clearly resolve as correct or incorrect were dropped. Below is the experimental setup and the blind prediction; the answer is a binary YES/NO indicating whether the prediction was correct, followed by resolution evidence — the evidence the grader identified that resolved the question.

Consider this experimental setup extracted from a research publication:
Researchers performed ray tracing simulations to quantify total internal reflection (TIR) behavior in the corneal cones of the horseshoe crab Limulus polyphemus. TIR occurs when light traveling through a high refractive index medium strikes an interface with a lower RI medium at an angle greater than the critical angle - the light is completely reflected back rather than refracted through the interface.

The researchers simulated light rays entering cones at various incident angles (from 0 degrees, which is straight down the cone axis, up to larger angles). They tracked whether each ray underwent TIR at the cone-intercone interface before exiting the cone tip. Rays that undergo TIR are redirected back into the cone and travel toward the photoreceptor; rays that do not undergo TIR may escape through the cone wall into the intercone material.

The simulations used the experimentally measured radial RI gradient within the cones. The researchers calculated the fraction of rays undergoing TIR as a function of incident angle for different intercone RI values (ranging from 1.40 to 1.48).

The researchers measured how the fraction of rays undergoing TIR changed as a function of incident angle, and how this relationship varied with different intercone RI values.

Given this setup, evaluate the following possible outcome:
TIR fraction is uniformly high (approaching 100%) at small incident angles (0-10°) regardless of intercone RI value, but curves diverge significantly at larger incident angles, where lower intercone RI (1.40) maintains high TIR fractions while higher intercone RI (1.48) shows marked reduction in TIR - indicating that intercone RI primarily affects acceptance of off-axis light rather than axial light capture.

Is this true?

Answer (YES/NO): NO